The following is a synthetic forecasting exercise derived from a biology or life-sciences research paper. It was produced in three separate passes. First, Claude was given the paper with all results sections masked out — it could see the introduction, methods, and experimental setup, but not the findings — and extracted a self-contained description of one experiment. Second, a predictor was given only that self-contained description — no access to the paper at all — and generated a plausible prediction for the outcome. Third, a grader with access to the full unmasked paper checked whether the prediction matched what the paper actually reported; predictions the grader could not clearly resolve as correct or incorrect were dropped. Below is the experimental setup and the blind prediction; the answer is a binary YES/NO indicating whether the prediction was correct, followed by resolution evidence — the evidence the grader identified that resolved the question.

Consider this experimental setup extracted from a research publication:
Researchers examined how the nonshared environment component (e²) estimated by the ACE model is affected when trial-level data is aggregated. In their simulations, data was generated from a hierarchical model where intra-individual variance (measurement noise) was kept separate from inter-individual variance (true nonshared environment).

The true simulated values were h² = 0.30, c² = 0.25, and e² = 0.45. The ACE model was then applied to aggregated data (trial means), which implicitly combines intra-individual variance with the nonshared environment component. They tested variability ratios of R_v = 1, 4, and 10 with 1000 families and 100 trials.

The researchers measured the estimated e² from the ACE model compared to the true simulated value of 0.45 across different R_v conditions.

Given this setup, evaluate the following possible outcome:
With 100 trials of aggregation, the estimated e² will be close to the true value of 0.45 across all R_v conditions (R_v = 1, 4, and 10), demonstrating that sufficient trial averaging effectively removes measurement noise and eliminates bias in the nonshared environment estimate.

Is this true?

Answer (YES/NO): NO